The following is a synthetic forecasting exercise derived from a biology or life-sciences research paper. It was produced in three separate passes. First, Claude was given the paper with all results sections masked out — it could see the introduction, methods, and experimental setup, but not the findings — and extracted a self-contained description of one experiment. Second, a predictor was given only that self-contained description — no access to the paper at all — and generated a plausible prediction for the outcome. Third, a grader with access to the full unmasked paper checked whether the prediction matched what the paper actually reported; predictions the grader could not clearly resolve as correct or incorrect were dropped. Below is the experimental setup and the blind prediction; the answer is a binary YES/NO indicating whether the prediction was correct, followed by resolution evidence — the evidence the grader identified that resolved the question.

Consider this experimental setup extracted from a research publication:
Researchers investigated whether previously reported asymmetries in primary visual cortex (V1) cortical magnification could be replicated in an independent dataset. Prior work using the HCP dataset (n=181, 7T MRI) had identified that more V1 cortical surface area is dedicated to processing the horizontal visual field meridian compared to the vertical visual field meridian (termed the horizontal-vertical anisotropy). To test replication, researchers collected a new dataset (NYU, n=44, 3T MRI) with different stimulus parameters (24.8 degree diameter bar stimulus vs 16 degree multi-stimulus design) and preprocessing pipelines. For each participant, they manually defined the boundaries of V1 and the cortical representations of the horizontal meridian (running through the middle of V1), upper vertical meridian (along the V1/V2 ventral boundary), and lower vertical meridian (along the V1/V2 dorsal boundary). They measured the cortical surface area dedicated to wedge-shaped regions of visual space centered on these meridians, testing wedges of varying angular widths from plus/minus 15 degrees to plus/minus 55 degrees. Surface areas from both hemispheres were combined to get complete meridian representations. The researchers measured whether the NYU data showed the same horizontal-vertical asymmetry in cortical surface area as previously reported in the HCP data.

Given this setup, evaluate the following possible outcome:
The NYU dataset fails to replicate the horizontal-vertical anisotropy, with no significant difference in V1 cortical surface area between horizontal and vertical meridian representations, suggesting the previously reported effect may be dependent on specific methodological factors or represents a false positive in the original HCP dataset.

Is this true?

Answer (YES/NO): NO